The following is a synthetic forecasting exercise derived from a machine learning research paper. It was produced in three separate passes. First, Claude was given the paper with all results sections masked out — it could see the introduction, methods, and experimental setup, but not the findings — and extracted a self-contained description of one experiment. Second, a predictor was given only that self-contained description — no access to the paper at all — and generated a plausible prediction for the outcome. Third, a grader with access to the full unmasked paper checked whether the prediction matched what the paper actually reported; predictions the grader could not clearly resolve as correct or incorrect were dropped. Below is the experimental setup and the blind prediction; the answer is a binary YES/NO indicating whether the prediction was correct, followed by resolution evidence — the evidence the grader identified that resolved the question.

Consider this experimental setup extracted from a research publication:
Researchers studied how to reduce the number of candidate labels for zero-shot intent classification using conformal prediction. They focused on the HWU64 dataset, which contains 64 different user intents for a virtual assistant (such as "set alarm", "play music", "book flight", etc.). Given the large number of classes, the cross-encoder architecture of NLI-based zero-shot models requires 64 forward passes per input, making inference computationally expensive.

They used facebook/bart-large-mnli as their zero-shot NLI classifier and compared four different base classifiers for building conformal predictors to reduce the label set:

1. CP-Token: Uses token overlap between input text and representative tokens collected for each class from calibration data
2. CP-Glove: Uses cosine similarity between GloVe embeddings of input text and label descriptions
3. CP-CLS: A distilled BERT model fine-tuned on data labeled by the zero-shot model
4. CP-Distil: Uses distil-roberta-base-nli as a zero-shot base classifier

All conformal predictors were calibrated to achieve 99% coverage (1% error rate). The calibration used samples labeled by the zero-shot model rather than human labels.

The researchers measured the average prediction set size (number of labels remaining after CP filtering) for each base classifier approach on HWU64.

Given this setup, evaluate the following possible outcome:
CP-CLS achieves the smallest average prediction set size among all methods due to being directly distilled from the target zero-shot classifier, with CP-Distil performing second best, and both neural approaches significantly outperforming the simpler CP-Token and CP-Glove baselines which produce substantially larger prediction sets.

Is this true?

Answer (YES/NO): NO